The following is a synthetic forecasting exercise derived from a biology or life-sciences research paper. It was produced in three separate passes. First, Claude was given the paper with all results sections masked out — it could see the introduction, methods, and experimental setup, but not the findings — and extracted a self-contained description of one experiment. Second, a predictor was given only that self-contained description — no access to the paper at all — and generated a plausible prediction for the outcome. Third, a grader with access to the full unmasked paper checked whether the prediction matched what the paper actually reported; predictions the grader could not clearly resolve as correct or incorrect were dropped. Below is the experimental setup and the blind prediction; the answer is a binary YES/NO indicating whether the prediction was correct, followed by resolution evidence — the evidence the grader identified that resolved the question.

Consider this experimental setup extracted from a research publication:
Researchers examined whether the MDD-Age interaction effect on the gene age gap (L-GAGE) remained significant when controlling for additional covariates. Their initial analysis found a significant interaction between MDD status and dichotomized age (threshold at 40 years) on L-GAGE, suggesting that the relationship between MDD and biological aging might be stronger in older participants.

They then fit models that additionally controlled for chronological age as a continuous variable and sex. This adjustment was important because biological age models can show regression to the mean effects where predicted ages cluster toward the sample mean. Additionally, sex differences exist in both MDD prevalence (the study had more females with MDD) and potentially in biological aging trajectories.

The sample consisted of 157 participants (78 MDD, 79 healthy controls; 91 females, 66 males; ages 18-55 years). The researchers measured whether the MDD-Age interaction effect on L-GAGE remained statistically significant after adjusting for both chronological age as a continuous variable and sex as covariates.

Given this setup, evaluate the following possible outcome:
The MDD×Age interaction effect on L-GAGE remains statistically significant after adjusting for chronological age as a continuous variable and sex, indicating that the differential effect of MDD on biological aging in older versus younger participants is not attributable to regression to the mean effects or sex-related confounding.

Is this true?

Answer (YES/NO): YES